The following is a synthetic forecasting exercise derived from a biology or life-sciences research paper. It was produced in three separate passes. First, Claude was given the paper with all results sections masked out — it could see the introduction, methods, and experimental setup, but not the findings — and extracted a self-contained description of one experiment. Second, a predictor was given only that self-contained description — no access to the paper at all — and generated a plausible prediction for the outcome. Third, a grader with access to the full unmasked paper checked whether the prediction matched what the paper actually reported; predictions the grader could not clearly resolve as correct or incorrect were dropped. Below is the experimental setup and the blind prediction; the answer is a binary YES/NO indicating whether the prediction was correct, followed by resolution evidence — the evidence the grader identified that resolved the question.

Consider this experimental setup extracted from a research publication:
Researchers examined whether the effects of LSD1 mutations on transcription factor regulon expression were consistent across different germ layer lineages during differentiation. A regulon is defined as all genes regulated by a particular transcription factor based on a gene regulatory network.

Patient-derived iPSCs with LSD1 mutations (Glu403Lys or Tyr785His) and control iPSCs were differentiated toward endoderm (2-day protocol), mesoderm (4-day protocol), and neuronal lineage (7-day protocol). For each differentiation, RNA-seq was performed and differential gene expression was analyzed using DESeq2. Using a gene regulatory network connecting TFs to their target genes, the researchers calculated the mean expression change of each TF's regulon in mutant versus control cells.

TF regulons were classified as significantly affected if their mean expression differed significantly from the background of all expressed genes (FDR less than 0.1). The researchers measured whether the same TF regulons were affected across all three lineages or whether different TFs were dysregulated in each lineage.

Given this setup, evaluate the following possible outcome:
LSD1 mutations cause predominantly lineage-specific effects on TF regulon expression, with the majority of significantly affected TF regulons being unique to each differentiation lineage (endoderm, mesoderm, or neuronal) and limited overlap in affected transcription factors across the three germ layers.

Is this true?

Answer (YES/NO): NO